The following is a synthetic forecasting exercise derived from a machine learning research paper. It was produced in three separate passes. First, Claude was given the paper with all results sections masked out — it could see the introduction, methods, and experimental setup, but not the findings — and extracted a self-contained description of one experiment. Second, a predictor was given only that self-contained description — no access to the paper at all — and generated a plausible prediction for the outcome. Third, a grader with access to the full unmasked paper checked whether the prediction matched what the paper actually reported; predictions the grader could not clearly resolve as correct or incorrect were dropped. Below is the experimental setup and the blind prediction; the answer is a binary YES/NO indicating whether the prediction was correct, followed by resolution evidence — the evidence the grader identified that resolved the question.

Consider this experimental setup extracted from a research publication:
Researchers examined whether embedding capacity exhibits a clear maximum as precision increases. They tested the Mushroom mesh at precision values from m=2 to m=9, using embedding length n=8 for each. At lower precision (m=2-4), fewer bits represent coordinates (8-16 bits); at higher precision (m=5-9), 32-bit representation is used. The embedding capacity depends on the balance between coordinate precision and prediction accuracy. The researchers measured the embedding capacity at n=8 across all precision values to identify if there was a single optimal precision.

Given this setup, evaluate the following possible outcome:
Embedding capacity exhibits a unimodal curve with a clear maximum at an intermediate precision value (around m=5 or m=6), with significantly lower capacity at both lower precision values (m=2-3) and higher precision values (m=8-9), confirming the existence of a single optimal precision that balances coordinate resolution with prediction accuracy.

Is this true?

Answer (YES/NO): NO